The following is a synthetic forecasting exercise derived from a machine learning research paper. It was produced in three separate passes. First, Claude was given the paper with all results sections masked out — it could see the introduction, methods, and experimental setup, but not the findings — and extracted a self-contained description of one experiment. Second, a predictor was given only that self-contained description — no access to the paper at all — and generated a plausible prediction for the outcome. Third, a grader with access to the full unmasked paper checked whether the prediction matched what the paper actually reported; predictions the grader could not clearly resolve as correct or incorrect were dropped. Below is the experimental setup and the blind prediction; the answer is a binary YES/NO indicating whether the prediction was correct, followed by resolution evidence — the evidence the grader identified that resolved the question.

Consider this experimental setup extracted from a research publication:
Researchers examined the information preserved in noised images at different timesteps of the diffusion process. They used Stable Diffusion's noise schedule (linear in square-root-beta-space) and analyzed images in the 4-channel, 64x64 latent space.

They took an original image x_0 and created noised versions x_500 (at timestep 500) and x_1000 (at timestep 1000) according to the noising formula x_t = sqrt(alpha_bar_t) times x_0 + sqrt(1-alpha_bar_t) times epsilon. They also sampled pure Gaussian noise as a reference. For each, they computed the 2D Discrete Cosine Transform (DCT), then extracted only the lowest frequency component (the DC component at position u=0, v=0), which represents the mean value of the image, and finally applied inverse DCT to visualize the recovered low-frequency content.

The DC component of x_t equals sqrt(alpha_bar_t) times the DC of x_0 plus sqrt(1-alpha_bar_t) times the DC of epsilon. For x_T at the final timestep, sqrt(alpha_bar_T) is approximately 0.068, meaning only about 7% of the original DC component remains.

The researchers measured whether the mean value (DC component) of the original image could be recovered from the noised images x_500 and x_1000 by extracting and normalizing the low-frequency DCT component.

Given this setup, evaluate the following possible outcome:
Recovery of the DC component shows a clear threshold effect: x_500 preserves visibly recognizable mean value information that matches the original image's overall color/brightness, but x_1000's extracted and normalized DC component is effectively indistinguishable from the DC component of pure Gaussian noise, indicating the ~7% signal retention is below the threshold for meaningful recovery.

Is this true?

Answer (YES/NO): NO